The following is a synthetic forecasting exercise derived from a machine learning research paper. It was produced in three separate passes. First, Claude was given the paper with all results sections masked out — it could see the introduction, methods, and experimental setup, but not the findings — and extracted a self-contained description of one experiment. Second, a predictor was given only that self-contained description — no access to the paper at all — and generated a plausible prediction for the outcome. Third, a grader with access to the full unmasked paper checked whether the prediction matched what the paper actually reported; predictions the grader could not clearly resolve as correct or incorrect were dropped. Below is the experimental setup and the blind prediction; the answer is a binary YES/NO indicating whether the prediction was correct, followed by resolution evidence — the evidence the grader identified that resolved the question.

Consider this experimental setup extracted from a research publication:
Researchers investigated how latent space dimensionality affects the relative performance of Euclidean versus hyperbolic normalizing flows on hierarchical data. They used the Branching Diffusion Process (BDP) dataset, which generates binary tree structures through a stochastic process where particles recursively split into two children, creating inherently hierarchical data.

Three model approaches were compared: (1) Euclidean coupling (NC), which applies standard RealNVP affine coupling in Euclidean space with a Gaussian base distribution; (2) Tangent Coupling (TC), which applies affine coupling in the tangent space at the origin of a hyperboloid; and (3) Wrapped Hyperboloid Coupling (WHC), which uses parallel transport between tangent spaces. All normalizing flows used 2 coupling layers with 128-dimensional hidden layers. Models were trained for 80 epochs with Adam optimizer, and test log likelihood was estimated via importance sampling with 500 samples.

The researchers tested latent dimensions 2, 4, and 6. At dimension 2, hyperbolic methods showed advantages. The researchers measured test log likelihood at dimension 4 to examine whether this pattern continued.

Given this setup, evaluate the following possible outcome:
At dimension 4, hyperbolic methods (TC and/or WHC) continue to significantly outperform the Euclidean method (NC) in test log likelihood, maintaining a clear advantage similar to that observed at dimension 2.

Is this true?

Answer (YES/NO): NO